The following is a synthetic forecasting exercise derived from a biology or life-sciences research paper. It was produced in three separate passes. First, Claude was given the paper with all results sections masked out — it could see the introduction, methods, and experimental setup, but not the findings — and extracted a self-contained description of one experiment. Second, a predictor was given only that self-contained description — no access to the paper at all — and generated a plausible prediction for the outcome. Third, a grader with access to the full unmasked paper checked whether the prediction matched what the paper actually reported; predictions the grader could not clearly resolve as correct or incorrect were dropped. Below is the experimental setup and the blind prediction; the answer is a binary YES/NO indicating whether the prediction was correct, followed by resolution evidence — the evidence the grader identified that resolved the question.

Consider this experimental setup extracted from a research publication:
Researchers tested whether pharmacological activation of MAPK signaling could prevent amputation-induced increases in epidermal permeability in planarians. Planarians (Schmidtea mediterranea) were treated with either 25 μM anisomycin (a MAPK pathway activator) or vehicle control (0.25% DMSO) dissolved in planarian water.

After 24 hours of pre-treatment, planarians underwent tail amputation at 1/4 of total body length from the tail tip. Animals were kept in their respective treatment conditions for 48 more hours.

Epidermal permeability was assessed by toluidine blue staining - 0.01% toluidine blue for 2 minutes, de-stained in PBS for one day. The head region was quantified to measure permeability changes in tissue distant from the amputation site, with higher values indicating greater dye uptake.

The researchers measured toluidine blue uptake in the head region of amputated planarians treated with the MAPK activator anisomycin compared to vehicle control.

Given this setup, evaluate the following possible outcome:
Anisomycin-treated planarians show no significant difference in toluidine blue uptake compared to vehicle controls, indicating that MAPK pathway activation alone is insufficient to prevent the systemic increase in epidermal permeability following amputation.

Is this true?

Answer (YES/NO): YES